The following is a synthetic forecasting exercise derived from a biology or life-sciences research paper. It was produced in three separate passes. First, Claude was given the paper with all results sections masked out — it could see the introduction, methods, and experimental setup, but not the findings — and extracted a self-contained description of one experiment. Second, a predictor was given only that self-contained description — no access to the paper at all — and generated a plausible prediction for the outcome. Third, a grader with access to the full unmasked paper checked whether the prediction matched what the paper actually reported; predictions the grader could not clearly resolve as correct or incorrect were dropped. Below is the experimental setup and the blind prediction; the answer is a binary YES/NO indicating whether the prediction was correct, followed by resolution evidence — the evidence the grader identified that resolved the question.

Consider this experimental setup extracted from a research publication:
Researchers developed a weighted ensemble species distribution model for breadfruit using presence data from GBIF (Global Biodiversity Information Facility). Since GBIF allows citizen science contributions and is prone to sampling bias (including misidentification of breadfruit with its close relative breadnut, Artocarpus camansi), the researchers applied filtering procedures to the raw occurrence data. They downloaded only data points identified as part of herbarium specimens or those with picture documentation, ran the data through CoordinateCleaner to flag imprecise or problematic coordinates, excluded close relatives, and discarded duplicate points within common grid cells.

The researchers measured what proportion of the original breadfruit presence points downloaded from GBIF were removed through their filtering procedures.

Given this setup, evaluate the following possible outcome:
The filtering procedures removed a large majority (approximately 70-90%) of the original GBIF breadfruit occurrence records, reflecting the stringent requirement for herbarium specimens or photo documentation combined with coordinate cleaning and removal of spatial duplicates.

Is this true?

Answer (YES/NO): NO